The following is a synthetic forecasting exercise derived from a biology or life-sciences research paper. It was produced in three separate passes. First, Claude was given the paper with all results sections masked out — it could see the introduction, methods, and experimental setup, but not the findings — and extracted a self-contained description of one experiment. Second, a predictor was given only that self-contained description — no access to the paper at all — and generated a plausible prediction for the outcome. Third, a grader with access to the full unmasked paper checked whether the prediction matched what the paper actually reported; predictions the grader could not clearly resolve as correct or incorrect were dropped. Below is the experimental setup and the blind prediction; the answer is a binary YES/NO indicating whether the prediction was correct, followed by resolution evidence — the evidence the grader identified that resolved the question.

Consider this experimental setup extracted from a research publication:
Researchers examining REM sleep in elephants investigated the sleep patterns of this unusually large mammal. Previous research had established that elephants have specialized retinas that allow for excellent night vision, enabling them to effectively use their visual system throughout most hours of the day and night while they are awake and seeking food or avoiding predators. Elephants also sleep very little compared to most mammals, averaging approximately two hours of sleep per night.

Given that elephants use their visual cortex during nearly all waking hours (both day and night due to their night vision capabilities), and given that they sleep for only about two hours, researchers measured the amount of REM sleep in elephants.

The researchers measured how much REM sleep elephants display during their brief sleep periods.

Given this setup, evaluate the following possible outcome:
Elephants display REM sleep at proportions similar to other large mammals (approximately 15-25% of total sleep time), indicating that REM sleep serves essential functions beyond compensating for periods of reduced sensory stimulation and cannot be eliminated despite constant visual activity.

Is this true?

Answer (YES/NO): NO